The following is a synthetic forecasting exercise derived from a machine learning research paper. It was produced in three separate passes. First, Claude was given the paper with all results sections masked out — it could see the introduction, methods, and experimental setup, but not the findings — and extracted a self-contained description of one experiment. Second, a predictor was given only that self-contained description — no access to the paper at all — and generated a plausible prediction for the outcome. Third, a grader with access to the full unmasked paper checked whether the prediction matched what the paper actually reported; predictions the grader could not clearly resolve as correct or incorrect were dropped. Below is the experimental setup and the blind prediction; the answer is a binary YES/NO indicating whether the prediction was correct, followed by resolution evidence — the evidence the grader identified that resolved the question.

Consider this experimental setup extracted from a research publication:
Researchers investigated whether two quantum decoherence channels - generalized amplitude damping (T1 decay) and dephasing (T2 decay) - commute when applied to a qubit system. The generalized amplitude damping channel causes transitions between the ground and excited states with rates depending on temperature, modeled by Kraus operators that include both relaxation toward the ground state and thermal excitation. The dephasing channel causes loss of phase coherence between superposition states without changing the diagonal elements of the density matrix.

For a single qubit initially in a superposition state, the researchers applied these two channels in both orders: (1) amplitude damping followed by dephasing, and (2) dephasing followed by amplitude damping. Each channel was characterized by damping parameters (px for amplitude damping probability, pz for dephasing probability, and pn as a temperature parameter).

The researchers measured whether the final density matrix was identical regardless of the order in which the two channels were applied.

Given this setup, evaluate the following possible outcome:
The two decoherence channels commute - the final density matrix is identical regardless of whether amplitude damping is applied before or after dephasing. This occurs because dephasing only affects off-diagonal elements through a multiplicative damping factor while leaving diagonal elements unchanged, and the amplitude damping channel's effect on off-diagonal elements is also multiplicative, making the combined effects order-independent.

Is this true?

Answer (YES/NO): YES